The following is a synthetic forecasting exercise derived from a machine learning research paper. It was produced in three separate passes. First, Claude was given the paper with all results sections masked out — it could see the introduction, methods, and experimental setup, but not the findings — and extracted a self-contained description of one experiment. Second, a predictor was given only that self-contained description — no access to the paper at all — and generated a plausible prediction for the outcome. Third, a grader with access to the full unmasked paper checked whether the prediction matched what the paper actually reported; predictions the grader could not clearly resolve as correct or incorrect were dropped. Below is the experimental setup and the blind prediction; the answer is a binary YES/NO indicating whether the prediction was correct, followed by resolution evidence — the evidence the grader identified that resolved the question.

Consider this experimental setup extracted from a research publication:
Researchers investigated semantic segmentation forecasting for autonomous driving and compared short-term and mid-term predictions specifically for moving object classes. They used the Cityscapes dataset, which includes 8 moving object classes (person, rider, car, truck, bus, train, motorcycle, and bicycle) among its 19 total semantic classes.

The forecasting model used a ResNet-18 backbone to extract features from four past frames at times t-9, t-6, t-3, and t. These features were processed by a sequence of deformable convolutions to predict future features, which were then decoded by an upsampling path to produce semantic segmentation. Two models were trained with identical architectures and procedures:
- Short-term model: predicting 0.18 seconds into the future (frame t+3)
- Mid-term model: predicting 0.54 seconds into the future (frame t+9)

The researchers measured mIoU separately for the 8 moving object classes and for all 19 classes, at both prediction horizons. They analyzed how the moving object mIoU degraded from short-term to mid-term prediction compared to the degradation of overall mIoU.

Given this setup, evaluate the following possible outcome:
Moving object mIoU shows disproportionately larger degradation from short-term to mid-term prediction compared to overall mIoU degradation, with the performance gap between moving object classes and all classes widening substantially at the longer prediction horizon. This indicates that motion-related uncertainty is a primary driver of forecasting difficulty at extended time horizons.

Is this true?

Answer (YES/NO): YES